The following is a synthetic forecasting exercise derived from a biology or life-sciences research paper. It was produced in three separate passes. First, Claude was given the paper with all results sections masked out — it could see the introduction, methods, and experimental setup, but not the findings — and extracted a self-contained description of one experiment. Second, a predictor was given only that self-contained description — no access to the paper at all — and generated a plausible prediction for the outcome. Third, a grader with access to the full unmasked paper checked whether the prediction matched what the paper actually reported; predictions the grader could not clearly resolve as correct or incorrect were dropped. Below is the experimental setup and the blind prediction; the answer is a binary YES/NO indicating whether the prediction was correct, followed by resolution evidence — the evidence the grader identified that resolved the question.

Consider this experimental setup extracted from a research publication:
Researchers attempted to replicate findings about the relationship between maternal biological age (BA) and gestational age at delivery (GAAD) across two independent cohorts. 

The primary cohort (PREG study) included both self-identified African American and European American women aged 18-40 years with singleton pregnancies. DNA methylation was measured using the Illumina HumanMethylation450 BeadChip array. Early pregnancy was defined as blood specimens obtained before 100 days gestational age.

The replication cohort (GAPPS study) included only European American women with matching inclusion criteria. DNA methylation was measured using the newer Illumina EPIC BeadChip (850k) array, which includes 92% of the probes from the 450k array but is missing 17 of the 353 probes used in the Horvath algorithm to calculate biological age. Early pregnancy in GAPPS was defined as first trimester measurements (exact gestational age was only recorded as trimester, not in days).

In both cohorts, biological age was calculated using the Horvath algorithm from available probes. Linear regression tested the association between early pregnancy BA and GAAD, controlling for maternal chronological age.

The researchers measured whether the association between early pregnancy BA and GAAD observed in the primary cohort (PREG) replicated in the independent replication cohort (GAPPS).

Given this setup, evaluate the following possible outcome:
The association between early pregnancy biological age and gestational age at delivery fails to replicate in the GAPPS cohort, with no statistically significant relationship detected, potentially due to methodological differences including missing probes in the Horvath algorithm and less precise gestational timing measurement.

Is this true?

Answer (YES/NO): YES